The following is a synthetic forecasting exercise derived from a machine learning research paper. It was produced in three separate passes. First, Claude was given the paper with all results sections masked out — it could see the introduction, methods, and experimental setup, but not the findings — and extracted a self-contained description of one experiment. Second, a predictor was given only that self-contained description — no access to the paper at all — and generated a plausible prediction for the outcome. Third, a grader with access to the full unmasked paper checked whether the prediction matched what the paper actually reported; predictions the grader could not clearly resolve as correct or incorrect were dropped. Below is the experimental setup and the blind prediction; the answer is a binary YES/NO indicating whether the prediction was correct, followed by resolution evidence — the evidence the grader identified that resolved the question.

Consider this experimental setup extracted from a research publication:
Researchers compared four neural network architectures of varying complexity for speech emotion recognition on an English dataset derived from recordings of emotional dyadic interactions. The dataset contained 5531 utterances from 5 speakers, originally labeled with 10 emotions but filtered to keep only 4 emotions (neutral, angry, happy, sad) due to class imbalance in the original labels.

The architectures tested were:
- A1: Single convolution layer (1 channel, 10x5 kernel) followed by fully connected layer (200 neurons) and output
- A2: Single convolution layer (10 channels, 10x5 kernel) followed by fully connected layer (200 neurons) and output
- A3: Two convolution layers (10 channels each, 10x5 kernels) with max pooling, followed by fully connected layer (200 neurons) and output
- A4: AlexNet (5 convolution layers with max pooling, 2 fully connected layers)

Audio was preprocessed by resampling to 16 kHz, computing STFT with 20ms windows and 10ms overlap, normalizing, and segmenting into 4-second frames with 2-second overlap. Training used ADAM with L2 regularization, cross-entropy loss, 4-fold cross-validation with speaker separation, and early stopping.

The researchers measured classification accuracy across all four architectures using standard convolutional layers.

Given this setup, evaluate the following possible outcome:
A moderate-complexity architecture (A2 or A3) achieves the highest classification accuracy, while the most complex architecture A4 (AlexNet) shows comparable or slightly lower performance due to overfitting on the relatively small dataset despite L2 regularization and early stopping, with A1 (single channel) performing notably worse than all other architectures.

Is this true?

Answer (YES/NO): NO